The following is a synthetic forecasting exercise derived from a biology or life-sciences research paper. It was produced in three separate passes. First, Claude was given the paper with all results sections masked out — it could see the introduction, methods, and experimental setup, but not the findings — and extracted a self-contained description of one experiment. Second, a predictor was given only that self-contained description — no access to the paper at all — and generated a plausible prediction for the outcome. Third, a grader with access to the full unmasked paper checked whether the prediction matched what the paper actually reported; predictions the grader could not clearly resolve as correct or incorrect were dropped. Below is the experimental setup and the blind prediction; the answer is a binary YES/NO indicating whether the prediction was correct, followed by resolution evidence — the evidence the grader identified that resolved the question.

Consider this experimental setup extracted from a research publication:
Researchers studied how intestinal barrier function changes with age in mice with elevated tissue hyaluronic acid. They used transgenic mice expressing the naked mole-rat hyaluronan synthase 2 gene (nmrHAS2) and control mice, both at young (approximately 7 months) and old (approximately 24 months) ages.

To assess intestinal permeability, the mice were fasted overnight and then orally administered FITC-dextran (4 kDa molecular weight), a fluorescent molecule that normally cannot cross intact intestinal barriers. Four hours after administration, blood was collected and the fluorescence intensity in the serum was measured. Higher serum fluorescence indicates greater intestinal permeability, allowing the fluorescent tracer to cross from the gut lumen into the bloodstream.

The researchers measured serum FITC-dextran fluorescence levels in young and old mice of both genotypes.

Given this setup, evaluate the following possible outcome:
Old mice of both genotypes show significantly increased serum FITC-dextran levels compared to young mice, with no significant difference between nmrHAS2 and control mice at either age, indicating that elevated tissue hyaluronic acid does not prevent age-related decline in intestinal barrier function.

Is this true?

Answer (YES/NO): NO